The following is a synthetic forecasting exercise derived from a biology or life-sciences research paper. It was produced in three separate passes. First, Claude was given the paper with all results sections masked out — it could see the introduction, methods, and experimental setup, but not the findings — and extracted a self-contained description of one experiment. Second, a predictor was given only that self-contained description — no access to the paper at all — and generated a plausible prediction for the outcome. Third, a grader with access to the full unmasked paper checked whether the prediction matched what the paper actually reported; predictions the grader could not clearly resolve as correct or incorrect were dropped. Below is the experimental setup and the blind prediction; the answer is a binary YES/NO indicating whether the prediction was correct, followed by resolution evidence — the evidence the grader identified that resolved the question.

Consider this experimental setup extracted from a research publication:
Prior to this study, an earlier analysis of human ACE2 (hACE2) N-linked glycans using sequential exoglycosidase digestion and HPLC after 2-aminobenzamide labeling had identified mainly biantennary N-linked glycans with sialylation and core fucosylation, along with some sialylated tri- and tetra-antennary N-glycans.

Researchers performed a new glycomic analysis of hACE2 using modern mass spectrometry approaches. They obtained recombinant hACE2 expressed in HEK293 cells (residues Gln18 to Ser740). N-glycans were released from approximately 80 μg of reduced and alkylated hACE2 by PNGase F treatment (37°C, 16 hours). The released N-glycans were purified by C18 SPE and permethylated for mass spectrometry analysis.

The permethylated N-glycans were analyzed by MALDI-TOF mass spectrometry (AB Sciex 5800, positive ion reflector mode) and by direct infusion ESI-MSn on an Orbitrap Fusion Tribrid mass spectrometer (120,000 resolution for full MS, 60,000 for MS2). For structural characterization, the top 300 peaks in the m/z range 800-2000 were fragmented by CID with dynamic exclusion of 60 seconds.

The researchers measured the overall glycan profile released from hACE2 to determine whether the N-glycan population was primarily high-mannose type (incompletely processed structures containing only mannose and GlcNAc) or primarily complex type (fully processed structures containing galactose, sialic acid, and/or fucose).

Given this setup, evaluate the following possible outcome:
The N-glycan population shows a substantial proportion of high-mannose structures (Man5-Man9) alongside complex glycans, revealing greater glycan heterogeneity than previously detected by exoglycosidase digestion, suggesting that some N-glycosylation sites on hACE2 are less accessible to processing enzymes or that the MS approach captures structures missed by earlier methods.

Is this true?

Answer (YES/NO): NO